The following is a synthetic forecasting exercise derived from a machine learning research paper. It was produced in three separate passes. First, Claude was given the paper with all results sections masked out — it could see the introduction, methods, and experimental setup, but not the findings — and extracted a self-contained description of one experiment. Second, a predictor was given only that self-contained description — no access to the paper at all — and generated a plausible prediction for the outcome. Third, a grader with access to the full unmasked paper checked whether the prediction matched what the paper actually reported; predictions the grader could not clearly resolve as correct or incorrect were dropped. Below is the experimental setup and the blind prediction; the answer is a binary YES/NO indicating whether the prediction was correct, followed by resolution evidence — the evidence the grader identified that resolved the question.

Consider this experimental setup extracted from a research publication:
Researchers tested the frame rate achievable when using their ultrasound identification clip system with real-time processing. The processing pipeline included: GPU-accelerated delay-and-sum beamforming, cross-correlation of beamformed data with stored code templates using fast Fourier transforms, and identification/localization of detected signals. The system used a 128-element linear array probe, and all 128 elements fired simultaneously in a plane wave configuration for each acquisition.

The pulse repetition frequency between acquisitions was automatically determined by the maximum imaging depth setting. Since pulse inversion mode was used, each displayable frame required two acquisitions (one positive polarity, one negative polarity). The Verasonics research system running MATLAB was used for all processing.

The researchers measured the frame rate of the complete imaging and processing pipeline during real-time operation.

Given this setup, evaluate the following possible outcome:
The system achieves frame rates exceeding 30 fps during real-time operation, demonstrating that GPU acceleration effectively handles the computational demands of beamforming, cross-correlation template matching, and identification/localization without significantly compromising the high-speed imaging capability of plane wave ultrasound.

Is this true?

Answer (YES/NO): NO